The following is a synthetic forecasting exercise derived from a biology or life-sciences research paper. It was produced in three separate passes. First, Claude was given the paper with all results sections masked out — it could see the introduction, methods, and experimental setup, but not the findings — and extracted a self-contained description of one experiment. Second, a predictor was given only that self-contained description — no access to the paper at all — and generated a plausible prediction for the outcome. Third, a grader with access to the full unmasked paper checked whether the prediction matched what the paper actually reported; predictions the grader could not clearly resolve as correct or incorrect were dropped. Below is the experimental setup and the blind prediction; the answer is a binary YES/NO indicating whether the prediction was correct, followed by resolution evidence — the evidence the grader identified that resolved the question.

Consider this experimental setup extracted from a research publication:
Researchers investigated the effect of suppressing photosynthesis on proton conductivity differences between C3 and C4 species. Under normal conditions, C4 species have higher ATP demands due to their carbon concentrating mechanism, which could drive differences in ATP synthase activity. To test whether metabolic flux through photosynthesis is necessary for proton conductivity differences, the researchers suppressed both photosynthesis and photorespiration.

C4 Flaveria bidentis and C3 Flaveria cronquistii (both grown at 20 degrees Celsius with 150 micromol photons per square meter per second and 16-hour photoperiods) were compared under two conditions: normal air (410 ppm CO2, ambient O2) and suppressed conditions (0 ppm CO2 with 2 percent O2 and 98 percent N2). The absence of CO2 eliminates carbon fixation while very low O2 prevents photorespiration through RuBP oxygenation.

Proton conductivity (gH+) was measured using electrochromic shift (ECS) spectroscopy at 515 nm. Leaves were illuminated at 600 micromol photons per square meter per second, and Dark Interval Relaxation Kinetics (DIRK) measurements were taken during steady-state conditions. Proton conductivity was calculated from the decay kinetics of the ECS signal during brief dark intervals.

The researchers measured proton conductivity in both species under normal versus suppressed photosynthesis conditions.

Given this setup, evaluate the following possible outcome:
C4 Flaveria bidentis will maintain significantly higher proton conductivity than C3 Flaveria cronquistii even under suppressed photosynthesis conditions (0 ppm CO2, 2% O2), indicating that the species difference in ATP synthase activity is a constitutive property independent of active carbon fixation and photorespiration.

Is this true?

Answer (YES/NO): NO